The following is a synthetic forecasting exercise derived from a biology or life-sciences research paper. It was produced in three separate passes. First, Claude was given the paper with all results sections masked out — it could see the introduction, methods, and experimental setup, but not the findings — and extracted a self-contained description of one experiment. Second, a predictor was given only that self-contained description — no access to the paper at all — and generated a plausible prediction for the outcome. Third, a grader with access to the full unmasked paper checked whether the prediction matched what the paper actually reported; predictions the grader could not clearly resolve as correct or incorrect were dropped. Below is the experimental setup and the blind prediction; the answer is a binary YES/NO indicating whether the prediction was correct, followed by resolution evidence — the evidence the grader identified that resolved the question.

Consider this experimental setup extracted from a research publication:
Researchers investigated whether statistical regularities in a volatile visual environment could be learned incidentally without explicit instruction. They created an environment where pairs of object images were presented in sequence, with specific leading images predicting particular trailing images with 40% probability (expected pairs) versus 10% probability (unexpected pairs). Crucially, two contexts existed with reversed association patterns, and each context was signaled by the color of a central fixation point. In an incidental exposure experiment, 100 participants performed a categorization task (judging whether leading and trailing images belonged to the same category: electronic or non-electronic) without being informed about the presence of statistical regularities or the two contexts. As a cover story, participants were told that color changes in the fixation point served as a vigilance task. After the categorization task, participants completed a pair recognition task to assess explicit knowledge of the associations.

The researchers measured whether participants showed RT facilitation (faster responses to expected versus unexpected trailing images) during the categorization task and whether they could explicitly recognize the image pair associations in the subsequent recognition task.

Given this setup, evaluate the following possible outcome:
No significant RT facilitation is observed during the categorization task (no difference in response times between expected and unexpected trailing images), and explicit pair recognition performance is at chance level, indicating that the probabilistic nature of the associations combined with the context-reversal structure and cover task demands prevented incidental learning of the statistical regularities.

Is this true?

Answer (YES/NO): YES